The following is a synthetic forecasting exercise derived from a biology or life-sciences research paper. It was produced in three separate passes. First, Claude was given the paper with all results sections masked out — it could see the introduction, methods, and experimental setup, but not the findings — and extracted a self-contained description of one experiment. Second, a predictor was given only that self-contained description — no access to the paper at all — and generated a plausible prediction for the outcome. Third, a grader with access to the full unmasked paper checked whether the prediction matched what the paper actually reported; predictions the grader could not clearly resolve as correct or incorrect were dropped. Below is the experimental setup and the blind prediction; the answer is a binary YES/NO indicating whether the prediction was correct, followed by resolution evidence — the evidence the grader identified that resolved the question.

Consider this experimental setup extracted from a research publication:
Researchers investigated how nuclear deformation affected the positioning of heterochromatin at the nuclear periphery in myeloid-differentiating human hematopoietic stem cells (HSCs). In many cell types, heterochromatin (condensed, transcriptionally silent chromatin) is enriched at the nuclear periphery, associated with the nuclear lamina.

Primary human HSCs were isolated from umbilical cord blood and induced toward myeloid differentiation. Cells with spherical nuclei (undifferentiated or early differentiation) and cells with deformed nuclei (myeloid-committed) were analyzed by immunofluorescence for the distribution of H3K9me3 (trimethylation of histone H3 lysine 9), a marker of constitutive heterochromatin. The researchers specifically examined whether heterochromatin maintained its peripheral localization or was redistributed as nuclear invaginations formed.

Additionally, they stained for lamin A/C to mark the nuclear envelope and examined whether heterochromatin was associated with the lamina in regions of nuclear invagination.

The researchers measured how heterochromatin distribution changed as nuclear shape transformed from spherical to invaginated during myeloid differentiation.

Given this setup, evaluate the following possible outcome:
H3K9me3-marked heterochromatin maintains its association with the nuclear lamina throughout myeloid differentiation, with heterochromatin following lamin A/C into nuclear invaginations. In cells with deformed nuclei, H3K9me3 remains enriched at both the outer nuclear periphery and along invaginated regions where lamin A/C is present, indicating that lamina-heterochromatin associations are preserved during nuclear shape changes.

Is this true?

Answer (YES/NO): NO